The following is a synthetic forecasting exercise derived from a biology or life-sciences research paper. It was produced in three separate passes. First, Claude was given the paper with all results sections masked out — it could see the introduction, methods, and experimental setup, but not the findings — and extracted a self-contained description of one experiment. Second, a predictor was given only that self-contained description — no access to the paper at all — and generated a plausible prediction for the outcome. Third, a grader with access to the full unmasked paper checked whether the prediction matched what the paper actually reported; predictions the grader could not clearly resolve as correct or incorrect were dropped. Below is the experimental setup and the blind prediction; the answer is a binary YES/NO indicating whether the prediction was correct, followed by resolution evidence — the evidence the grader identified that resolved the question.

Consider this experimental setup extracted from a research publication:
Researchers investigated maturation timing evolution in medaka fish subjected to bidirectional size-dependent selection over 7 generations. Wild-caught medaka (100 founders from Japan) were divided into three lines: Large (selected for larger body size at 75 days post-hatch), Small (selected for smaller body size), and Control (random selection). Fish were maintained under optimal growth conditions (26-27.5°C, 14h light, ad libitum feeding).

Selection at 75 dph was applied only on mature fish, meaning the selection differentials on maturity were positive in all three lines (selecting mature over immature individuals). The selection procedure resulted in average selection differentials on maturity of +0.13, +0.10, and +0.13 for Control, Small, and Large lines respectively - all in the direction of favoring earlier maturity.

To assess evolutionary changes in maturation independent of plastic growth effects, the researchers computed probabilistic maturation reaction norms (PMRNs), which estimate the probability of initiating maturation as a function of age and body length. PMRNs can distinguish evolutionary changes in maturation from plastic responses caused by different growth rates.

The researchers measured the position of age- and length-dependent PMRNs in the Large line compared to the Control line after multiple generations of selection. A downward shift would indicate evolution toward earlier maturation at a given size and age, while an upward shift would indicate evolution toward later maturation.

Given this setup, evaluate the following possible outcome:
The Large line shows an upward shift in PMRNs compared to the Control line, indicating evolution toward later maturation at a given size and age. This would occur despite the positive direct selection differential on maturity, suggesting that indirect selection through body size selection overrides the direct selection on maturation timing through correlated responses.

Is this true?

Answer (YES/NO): YES